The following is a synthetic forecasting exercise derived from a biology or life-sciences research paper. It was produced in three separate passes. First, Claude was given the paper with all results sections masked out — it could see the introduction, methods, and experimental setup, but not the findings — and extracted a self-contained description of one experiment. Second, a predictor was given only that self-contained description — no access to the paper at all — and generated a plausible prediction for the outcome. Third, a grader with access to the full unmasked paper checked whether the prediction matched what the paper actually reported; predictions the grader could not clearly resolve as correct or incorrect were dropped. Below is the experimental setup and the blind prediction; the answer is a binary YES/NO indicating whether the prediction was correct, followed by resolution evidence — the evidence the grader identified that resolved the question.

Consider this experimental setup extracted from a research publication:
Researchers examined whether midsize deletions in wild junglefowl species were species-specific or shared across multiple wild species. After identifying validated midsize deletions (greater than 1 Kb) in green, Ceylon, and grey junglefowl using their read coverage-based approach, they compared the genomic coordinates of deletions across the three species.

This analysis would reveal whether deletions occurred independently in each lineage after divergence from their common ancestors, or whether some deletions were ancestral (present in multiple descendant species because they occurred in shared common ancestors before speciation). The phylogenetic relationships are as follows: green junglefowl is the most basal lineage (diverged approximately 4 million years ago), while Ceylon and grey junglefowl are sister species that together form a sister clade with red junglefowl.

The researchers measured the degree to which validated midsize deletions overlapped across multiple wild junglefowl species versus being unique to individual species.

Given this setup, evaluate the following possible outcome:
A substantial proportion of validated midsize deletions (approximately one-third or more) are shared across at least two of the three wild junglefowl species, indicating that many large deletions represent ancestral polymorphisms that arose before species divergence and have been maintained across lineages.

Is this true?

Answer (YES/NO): NO